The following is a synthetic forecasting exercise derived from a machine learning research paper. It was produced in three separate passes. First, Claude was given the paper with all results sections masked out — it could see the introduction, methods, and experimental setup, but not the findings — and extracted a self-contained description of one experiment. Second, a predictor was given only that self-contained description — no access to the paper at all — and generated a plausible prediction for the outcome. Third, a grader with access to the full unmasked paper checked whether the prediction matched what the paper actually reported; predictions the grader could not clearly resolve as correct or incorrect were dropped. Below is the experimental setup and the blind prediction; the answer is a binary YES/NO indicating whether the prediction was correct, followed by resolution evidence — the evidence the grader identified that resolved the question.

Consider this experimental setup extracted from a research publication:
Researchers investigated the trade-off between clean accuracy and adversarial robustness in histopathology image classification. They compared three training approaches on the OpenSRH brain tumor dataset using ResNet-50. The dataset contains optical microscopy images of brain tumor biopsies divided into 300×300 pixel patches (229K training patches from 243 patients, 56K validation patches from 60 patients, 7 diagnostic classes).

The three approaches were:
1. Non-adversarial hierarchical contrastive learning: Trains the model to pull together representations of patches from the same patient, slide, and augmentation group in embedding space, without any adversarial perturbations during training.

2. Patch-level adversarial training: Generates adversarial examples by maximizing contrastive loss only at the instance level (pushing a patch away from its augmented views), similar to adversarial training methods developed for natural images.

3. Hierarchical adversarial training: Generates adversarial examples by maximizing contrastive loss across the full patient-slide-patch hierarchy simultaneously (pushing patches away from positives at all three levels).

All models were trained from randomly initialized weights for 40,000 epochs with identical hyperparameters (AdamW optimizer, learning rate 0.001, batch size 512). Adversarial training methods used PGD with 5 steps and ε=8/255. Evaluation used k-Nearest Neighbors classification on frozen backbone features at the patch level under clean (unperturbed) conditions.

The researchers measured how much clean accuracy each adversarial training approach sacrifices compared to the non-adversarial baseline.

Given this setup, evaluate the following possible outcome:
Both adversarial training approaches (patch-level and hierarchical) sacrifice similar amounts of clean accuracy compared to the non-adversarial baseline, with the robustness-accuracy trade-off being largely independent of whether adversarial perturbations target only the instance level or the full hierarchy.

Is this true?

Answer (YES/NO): NO